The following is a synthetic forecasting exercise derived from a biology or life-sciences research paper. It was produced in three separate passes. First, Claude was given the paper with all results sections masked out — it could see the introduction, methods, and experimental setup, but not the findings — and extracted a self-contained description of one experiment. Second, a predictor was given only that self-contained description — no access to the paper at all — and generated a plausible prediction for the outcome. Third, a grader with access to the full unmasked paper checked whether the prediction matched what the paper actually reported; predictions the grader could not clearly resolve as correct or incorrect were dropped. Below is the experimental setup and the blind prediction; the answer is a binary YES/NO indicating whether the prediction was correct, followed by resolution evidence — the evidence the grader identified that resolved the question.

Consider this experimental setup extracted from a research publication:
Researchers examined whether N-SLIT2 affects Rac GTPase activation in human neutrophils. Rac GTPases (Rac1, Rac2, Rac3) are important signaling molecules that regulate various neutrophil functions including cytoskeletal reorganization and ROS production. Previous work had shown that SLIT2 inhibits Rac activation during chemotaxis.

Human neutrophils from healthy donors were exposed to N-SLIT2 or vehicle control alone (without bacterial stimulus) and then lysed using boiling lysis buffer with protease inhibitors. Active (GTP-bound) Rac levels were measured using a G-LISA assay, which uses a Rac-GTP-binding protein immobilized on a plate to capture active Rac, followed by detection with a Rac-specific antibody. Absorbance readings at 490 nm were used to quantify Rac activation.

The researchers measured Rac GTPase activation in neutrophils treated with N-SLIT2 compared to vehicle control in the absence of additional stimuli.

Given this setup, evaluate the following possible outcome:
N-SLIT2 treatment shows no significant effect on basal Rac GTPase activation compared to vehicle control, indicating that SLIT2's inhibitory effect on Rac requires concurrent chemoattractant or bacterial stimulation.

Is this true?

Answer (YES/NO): YES